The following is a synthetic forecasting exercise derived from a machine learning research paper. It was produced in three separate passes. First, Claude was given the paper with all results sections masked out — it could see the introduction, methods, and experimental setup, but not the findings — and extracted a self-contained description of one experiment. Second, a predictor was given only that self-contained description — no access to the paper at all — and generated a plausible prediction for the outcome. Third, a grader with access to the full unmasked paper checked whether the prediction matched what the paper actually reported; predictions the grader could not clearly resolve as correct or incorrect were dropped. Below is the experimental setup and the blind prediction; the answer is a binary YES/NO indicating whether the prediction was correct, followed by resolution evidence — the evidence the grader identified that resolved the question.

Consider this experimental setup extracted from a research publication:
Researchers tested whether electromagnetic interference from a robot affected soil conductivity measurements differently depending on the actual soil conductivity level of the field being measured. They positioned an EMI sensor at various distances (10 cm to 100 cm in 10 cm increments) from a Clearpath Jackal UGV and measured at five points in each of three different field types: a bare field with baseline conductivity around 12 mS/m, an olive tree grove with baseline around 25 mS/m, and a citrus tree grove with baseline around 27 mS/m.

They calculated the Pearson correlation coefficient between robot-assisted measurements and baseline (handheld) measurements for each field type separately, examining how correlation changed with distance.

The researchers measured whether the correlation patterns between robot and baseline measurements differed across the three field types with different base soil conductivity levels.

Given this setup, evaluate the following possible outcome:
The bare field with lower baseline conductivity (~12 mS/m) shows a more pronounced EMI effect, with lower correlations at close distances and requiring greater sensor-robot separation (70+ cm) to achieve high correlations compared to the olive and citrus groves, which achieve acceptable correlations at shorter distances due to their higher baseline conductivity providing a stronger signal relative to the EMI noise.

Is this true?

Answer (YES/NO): NO